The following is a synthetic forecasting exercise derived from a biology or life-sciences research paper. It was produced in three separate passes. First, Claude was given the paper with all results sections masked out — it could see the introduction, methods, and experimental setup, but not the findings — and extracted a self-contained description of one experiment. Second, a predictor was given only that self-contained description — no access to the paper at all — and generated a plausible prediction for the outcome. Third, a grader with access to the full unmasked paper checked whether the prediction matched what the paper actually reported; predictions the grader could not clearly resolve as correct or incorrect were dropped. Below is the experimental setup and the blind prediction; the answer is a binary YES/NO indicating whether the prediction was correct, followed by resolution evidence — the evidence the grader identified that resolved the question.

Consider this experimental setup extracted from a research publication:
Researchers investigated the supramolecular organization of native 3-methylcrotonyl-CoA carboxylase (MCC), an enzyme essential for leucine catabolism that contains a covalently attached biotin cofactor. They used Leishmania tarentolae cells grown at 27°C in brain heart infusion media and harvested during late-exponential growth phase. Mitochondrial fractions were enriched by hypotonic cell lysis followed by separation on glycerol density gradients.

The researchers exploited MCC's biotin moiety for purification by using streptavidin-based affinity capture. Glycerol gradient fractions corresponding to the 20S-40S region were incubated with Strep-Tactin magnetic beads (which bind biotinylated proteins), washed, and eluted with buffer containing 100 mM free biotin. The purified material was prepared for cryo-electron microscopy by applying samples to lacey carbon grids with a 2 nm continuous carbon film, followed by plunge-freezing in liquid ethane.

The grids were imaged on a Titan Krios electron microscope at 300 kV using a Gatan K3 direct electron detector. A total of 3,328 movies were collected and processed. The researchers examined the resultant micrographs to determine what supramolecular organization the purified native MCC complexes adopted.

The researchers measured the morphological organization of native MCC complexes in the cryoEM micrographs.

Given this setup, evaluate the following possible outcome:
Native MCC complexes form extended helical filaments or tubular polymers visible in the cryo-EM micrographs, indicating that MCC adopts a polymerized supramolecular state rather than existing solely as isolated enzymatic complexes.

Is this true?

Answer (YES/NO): YES